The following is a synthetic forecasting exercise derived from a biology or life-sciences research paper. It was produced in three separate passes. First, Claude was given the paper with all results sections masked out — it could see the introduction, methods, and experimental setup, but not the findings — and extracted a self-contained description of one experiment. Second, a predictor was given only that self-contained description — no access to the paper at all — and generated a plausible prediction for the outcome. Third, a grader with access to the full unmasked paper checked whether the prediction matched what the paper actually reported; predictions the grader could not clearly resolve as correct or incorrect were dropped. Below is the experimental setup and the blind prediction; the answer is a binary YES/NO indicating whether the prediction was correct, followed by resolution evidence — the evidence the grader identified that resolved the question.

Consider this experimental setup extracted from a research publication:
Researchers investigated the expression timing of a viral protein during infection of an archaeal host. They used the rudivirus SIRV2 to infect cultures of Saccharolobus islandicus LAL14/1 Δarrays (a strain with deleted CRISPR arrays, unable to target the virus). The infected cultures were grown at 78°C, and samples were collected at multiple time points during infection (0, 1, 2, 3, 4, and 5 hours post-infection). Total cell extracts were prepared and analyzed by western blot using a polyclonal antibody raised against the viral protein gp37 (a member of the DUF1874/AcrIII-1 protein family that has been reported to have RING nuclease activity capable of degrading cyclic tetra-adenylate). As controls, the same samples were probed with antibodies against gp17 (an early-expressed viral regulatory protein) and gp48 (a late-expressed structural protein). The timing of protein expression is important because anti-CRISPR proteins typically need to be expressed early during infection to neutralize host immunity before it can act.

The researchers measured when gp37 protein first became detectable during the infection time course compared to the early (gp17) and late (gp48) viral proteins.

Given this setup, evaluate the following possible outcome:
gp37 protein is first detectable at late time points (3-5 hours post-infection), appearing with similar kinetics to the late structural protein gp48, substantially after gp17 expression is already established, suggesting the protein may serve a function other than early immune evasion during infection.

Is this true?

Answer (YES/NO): NO